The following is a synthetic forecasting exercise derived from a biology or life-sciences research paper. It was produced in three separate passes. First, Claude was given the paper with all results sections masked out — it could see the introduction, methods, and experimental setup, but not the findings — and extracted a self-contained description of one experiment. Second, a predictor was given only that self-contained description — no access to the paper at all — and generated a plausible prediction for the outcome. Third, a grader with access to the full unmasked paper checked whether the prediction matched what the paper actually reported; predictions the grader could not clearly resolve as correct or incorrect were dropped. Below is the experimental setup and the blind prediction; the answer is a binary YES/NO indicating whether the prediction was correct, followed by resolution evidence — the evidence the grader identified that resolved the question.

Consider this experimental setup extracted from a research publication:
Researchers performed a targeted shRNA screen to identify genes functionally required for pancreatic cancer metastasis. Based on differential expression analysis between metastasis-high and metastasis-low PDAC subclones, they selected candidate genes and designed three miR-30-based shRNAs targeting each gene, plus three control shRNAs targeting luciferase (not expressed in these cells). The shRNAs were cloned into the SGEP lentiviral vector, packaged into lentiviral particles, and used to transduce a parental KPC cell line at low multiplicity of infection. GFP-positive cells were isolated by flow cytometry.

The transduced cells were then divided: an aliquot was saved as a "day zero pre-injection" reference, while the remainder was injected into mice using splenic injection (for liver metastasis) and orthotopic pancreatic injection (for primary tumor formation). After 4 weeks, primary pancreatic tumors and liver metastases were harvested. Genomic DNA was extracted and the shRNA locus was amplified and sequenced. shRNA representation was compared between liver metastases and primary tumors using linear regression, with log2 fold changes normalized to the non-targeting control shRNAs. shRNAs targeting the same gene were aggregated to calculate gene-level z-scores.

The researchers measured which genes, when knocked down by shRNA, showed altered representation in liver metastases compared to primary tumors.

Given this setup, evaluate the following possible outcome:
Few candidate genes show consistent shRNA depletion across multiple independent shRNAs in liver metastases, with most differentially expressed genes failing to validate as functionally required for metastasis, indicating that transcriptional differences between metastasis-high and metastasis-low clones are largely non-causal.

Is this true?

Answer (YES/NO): NO